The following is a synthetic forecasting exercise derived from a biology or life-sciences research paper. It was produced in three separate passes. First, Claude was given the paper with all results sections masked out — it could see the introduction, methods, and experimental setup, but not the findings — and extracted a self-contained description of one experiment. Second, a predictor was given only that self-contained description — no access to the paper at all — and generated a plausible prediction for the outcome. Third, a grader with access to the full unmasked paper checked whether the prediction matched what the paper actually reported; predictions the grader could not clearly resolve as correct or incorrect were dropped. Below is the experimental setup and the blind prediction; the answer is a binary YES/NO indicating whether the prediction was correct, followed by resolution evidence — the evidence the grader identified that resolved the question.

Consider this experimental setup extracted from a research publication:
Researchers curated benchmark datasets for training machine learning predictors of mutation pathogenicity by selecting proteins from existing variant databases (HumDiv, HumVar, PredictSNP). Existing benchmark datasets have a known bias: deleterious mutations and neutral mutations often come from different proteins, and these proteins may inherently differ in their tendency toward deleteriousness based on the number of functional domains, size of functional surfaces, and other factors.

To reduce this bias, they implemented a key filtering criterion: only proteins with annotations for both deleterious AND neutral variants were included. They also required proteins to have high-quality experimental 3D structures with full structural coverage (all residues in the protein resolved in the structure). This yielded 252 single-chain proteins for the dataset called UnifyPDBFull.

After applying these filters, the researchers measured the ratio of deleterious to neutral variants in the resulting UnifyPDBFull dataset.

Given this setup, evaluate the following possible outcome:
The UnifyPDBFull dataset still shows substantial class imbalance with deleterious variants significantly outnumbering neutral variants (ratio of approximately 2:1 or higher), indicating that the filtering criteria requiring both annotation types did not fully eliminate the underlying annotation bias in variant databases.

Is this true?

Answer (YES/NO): NO